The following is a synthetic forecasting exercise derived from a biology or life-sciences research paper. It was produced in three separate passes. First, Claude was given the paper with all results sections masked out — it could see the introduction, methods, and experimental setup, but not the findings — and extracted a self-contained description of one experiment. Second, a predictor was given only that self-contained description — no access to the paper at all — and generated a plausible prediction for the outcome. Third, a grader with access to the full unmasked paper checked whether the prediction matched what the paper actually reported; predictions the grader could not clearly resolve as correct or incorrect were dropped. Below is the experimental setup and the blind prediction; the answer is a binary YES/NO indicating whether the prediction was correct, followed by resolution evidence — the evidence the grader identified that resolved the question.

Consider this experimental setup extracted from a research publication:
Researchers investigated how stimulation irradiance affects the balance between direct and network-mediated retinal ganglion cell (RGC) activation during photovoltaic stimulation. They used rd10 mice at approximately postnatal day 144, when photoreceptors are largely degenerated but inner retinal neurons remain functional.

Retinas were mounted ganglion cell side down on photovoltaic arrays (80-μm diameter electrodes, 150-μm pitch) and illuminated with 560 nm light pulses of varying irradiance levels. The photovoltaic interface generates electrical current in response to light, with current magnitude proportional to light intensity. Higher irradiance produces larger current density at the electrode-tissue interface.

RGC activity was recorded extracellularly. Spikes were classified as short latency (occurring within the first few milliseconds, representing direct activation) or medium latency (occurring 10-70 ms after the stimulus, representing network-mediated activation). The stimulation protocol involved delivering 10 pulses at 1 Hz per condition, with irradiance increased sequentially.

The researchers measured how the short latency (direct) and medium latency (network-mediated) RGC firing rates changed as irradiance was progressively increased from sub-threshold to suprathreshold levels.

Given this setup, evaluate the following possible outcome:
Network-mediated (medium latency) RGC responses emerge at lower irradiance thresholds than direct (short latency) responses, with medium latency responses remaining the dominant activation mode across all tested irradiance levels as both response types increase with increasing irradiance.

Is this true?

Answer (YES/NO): NO